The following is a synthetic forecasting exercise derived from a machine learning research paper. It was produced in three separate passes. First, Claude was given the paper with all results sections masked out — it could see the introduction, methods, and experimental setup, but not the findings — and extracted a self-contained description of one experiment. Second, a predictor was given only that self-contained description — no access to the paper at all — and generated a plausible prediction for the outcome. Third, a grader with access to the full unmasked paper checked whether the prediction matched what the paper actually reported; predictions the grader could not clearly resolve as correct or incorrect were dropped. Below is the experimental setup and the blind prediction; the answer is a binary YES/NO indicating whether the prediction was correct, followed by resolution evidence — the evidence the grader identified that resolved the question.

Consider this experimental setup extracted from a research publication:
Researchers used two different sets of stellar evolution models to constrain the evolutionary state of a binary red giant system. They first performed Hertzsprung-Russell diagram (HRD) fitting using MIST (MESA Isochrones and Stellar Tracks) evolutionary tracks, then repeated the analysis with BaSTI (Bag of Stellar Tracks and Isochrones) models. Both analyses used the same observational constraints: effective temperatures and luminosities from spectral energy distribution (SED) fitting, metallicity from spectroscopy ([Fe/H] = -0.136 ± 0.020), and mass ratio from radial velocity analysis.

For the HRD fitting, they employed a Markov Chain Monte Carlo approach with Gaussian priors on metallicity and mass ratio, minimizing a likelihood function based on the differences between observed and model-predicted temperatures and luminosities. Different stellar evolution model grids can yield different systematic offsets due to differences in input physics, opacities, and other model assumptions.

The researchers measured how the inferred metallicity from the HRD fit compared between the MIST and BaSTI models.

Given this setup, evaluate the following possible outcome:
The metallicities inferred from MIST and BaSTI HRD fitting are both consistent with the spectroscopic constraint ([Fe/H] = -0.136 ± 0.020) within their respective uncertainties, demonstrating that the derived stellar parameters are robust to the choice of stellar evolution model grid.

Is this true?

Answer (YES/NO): NO